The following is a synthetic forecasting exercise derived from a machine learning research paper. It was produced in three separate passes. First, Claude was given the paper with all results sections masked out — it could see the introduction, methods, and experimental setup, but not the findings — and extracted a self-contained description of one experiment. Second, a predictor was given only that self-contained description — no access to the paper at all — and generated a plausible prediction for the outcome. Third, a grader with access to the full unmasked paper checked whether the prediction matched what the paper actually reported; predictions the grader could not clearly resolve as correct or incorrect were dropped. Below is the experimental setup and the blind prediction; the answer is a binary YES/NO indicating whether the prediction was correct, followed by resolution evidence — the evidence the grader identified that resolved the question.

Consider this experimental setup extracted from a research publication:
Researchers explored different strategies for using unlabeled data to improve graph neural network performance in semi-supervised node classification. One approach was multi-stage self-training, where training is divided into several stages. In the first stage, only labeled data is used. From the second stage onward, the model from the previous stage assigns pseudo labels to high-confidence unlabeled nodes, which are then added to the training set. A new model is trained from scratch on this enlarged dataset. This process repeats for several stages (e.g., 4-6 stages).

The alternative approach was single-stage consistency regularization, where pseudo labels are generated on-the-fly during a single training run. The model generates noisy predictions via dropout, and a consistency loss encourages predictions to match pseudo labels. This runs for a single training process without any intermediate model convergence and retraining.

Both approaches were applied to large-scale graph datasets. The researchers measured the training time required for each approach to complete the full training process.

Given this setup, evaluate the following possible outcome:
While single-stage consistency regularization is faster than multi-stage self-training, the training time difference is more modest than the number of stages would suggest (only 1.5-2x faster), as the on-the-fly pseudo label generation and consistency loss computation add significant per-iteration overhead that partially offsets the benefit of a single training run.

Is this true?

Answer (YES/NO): NO